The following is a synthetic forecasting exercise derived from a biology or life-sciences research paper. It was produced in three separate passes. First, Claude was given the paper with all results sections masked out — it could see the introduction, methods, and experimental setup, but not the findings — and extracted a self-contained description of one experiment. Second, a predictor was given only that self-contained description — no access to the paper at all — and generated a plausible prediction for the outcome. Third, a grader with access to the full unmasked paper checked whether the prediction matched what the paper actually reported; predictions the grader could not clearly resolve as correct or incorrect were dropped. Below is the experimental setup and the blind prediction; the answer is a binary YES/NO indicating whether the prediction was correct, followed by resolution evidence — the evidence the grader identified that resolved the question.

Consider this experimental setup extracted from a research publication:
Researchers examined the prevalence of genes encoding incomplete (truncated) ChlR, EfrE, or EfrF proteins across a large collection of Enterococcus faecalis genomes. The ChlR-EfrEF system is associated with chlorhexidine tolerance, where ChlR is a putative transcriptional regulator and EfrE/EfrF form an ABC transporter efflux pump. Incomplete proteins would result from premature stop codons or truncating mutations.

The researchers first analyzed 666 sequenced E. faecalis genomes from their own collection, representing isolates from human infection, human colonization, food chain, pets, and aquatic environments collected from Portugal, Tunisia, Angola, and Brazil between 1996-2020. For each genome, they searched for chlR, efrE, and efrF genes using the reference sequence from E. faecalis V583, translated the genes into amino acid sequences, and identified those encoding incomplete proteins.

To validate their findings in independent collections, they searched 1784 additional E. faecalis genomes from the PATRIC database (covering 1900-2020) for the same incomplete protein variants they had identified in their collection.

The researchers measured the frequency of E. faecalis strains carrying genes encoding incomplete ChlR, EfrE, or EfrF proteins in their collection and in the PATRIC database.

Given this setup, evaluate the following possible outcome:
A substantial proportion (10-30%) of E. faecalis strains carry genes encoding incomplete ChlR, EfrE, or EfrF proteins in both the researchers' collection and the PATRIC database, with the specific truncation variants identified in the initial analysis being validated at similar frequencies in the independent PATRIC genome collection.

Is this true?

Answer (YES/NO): NO